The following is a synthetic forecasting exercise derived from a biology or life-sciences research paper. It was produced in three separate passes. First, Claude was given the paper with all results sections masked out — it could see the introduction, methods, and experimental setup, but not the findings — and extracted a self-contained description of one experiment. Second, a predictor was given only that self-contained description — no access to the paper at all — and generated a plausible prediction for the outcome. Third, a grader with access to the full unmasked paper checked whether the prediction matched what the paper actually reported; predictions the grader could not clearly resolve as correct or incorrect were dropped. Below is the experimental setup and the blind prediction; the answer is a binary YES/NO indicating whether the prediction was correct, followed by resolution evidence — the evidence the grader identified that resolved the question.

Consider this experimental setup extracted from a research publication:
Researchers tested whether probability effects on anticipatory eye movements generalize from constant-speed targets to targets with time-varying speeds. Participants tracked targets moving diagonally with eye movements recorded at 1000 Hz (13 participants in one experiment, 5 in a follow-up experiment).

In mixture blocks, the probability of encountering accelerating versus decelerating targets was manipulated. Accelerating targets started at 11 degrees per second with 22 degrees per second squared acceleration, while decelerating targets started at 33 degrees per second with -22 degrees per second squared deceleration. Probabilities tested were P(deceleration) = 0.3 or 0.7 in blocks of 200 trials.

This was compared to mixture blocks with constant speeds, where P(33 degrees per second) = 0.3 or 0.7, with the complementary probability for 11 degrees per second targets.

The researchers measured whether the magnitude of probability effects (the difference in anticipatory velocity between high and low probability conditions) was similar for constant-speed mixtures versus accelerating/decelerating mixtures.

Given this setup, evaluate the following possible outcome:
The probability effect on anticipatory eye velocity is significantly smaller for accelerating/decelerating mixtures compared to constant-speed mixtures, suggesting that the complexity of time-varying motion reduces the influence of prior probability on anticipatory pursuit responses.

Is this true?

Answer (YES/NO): NO